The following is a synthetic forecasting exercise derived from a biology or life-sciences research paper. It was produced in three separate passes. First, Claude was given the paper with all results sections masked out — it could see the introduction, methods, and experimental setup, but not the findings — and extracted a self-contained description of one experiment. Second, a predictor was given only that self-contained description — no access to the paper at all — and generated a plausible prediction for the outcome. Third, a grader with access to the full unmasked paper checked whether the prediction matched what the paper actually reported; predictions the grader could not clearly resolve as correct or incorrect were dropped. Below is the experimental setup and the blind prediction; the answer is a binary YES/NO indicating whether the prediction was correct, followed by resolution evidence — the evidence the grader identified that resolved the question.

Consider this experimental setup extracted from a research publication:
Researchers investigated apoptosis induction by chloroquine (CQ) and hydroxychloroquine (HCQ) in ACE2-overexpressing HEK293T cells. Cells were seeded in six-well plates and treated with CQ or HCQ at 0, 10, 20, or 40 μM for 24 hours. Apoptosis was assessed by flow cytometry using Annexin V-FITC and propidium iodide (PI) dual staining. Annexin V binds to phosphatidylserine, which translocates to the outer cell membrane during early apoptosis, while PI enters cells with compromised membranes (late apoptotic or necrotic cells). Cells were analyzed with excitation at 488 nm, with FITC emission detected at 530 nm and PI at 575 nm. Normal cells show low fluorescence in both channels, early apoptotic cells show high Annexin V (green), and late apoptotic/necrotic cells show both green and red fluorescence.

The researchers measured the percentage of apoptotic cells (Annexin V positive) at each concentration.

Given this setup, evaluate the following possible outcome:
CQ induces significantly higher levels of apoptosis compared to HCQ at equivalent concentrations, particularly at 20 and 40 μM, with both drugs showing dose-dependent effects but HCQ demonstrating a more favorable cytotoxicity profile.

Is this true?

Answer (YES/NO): NO